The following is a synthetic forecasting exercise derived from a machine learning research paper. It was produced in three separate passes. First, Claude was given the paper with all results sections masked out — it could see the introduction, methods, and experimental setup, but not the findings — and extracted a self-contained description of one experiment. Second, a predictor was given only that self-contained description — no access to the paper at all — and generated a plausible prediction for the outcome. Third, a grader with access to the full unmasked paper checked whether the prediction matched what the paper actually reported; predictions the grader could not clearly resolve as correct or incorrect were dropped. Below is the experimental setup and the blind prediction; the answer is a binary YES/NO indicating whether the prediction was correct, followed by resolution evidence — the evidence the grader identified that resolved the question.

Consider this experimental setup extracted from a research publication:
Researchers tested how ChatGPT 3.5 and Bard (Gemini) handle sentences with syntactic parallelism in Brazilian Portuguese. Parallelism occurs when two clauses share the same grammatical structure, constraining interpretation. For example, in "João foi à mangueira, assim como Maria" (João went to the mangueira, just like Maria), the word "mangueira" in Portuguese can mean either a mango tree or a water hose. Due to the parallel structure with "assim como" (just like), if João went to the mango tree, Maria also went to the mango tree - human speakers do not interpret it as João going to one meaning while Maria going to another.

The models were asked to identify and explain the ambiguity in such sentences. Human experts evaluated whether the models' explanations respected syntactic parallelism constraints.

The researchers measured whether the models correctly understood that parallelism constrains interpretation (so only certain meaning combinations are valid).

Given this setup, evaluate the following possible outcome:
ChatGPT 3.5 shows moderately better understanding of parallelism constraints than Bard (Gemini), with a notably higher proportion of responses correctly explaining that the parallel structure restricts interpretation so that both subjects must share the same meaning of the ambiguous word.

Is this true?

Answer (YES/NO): NO